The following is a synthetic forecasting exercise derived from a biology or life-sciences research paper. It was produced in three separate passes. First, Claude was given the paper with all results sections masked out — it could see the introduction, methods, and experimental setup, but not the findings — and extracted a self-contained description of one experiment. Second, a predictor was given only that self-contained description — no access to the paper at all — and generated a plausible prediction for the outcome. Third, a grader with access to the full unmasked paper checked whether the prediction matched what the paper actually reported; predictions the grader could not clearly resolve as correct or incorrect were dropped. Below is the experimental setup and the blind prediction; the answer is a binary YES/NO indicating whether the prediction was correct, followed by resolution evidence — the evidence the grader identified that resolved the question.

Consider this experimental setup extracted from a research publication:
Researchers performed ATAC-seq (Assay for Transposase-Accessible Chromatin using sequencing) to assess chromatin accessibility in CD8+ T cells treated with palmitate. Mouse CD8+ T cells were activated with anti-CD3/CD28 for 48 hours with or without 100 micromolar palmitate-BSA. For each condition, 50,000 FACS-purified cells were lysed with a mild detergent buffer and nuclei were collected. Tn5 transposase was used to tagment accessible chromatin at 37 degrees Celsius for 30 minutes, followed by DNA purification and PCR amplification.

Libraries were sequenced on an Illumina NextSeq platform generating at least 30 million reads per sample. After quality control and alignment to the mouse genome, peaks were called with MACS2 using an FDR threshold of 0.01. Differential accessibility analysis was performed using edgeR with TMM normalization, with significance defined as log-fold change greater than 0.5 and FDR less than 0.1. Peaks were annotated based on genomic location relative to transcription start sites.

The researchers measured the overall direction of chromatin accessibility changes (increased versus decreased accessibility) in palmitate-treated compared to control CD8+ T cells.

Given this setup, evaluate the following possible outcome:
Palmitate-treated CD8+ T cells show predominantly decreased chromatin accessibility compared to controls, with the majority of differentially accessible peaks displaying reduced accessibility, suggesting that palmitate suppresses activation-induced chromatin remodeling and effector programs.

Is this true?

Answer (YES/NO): YES